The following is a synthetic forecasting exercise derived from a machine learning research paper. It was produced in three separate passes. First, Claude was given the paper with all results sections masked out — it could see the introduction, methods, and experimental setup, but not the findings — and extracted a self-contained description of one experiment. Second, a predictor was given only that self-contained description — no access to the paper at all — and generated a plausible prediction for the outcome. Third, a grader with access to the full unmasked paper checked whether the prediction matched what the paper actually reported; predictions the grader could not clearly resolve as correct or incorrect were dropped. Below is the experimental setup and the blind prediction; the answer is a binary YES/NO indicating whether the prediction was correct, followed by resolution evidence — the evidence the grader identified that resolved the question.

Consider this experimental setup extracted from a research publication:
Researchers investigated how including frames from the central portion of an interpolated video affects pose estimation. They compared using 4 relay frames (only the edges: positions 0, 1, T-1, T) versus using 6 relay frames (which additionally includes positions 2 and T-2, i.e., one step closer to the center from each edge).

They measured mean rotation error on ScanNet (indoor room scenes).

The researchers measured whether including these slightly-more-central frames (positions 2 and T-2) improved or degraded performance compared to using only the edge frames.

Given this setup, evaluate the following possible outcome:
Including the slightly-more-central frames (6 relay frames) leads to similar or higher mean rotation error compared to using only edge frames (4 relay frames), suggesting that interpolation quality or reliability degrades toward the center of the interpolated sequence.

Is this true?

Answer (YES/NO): YES